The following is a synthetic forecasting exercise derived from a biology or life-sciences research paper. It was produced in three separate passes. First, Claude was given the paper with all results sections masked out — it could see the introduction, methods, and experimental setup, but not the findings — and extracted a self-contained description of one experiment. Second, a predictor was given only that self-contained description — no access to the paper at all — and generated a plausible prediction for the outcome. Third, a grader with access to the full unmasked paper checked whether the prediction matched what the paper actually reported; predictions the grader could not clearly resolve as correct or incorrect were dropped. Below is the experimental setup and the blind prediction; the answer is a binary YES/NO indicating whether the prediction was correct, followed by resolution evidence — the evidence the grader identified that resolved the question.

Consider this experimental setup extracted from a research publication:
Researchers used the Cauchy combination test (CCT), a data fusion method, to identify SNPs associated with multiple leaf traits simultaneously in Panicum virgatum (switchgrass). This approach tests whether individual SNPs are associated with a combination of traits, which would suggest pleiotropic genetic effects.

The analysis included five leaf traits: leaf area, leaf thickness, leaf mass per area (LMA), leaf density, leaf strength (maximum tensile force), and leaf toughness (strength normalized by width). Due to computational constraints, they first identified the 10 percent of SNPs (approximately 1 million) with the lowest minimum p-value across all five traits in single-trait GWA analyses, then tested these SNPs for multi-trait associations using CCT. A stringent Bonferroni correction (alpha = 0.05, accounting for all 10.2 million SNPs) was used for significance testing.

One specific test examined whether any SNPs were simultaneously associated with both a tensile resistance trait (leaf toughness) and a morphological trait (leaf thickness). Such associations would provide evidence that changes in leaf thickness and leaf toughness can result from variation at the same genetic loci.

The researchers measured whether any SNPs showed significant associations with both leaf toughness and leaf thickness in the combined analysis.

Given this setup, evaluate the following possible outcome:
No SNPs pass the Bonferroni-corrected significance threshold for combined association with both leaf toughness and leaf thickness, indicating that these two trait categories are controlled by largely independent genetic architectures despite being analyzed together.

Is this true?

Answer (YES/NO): NO